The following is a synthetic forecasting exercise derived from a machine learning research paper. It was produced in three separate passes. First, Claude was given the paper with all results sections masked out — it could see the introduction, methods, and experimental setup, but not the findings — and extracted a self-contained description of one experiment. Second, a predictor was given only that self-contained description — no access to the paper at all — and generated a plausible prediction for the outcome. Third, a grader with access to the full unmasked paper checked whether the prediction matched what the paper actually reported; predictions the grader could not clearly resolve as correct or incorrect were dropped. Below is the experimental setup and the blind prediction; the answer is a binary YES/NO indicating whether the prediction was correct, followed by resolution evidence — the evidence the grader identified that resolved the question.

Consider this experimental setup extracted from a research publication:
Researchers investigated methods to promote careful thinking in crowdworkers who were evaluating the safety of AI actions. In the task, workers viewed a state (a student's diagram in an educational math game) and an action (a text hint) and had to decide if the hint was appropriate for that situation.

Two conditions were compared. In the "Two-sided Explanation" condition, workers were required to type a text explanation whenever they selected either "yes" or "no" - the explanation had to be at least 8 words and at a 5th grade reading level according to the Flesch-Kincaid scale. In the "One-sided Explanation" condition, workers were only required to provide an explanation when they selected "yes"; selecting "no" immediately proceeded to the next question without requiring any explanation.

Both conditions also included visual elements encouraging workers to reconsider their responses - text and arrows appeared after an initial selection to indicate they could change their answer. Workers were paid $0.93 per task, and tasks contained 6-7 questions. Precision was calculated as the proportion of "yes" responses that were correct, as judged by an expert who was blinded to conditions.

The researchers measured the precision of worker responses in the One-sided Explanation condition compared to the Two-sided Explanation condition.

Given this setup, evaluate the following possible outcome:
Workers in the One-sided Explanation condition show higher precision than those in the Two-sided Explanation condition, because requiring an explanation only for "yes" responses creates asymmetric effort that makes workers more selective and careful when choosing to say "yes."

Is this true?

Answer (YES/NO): YES